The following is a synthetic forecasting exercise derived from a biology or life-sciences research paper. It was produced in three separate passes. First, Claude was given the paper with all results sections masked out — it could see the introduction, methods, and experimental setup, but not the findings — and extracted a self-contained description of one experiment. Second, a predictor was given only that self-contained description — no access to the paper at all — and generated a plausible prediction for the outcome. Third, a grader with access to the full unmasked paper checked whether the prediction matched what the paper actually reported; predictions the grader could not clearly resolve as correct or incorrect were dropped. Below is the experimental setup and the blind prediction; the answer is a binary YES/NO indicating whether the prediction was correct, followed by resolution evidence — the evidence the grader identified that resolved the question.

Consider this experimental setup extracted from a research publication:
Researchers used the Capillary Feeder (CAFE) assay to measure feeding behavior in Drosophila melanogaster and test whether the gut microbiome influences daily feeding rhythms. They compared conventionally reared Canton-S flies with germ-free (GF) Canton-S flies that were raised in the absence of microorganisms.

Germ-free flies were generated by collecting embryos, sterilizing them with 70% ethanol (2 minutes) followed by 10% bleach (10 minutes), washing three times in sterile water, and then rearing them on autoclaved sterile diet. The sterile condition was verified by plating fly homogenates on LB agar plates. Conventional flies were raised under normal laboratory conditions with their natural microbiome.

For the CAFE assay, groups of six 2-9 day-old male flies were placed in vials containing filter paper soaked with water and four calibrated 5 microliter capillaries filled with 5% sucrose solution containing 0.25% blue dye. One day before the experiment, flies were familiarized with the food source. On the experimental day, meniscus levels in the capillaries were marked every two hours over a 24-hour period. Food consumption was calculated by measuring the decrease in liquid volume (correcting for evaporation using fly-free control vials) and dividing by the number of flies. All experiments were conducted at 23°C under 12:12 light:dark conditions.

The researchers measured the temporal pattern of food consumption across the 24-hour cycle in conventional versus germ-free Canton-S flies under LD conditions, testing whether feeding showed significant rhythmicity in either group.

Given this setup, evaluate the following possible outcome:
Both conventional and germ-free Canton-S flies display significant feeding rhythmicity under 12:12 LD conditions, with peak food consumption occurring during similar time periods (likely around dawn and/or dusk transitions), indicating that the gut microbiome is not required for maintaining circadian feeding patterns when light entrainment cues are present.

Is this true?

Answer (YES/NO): YES